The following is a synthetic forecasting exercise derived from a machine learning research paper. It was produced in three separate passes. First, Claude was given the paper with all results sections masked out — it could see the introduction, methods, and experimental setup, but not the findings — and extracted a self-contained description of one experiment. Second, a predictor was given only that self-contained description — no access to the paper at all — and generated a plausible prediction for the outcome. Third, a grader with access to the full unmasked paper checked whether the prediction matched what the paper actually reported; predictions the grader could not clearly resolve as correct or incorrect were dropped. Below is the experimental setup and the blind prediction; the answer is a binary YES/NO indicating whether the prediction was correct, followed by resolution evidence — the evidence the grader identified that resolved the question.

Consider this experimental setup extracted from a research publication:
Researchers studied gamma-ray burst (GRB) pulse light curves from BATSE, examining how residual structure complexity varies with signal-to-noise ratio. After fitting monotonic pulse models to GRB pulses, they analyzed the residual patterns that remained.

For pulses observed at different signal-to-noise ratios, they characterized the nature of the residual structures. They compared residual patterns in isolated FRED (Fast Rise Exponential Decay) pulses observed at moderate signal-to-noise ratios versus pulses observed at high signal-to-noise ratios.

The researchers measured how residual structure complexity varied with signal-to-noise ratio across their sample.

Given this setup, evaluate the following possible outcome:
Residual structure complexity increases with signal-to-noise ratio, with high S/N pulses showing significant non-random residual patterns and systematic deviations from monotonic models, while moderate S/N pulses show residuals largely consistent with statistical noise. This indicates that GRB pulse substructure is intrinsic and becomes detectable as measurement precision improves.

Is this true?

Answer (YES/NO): NO